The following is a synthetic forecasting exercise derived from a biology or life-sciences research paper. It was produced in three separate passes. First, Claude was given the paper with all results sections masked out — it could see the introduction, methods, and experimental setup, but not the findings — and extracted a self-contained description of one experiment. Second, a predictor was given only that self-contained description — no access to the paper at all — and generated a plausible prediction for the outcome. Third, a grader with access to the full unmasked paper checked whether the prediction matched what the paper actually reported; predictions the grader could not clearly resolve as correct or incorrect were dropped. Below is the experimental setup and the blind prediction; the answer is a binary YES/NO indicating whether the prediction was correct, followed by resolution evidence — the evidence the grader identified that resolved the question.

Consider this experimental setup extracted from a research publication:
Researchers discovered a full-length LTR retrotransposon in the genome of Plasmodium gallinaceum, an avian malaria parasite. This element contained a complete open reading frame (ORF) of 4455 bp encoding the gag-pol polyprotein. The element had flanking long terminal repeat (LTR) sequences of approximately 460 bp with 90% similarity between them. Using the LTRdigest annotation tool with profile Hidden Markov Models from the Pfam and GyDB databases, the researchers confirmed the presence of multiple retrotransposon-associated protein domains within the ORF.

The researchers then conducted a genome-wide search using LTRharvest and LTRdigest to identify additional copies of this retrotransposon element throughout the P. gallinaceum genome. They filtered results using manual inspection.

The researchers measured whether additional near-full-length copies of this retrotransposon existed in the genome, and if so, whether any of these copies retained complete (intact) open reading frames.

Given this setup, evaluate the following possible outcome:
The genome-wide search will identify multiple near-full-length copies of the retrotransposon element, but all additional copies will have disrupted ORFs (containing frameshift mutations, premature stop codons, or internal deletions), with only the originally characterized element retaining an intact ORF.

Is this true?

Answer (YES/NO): YES